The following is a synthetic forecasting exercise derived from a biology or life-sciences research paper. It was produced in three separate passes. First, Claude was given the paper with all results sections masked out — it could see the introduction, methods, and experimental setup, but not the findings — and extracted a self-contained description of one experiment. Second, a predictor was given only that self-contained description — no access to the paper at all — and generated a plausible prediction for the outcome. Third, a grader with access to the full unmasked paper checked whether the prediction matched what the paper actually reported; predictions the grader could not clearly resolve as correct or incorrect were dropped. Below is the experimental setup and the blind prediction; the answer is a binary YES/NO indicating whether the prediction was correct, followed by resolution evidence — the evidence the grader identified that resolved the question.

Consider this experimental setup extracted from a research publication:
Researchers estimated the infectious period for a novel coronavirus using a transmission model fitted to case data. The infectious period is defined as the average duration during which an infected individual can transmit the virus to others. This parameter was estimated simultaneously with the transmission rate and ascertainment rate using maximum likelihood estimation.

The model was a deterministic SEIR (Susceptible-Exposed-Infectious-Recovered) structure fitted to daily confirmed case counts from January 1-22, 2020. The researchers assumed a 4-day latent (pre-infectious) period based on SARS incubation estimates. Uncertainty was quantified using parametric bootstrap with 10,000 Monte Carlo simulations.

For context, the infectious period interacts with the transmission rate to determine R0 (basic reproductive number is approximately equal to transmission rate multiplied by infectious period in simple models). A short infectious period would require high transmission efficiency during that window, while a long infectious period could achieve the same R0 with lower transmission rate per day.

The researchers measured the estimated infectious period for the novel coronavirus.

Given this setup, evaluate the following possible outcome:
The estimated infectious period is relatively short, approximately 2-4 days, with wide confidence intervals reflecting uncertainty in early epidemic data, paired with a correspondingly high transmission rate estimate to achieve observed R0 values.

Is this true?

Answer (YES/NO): NO